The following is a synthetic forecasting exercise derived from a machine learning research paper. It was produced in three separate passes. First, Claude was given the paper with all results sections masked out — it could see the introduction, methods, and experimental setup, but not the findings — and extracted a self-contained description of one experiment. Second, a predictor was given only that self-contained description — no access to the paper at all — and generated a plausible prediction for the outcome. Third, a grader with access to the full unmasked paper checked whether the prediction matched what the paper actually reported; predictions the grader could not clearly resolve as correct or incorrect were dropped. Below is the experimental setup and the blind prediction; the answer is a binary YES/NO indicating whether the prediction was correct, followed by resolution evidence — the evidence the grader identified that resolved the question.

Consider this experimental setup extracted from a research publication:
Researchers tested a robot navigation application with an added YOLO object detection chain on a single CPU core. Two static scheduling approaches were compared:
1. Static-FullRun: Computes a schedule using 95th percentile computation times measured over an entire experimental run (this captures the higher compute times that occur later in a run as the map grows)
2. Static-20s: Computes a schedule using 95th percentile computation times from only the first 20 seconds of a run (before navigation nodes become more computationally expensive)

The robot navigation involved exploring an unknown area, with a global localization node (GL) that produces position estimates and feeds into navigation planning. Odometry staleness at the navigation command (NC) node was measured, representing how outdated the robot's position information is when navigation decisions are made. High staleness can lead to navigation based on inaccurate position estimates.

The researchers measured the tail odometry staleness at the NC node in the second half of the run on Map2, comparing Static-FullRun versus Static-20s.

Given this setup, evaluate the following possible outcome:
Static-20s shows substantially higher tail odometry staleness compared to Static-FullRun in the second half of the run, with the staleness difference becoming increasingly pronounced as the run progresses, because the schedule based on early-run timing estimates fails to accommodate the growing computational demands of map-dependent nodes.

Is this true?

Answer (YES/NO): NO